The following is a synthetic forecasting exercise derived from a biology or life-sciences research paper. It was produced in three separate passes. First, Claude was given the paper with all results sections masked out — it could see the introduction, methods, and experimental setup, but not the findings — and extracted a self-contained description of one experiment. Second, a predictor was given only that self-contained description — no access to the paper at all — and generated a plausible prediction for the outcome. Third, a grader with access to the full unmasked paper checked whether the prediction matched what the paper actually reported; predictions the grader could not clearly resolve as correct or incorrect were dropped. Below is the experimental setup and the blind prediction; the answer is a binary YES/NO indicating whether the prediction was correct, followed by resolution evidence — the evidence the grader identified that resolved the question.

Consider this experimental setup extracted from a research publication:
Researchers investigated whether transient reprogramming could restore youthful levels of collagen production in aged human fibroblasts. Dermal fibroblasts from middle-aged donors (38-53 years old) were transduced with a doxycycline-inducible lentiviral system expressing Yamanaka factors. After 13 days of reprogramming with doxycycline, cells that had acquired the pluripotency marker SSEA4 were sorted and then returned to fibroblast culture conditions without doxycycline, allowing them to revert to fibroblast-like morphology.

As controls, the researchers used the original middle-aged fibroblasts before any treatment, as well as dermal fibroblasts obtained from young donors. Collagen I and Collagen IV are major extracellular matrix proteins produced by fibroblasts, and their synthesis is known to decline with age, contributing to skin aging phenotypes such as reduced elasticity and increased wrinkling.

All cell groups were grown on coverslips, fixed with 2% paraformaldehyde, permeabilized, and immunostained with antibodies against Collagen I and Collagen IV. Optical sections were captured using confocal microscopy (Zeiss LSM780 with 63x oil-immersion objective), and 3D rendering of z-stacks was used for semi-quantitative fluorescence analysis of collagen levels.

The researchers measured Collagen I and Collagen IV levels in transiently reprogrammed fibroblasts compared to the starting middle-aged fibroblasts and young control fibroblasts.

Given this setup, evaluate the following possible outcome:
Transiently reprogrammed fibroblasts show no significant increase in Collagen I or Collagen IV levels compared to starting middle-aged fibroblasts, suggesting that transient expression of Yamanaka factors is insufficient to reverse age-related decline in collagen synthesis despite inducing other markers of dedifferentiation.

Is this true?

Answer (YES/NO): NO